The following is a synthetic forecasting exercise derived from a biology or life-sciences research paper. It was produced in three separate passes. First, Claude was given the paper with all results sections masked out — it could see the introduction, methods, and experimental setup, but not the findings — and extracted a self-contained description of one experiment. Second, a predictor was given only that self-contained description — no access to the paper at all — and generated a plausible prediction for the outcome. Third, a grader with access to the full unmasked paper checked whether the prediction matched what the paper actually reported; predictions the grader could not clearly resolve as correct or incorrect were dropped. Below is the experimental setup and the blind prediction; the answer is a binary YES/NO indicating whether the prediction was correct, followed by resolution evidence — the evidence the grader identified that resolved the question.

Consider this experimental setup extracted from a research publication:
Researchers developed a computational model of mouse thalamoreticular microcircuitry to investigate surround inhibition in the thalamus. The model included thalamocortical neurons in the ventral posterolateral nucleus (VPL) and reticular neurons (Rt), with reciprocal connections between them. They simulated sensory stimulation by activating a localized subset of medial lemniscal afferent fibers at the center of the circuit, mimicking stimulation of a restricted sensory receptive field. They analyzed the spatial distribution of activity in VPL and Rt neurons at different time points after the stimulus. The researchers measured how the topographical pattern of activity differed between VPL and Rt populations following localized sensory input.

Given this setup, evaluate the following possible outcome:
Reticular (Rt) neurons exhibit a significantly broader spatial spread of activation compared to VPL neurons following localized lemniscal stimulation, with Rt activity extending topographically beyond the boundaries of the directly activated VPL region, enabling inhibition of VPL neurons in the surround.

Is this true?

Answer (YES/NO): YES